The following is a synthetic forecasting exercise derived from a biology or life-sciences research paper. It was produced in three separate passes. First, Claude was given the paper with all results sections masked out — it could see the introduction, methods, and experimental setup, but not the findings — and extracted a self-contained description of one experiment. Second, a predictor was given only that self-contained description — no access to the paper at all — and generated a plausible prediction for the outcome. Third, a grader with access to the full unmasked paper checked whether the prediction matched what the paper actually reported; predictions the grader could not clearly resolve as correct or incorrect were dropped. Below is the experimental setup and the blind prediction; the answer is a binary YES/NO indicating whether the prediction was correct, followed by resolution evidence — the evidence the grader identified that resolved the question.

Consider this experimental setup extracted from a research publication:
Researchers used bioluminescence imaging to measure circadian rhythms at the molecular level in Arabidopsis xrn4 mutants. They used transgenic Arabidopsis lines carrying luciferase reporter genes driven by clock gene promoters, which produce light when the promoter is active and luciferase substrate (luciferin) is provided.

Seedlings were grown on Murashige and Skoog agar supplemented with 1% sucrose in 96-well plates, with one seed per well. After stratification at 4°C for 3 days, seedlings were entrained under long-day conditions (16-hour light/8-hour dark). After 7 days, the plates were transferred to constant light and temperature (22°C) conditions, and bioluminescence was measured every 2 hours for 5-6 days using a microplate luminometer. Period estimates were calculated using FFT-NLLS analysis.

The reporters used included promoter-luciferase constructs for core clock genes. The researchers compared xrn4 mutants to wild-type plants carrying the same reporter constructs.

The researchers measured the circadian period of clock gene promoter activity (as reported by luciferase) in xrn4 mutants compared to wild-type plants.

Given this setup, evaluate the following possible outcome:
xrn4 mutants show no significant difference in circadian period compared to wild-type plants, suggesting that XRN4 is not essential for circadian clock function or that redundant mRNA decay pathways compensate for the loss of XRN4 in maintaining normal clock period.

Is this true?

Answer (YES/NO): NO